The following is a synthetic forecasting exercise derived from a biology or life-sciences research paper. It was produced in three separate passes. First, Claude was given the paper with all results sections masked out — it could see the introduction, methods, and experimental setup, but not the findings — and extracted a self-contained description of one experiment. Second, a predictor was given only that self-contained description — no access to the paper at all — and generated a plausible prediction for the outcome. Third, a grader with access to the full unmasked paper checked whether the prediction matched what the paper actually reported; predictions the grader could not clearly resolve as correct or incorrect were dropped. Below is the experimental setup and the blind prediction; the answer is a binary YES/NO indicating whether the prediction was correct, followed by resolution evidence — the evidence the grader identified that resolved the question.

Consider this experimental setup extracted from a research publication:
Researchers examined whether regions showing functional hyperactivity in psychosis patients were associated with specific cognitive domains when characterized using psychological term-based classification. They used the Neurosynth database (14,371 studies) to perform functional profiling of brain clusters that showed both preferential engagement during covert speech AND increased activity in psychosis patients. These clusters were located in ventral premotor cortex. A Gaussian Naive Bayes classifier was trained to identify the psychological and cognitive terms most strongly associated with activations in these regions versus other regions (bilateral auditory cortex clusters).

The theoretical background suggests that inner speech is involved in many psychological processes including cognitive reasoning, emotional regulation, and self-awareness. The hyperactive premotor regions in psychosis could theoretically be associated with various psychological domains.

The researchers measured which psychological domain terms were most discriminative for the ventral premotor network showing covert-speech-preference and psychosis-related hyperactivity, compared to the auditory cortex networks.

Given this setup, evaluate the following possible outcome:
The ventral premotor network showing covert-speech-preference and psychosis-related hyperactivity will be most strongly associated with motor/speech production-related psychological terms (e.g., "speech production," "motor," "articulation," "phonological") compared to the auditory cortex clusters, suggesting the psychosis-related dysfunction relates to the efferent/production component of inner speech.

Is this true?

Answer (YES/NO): NO